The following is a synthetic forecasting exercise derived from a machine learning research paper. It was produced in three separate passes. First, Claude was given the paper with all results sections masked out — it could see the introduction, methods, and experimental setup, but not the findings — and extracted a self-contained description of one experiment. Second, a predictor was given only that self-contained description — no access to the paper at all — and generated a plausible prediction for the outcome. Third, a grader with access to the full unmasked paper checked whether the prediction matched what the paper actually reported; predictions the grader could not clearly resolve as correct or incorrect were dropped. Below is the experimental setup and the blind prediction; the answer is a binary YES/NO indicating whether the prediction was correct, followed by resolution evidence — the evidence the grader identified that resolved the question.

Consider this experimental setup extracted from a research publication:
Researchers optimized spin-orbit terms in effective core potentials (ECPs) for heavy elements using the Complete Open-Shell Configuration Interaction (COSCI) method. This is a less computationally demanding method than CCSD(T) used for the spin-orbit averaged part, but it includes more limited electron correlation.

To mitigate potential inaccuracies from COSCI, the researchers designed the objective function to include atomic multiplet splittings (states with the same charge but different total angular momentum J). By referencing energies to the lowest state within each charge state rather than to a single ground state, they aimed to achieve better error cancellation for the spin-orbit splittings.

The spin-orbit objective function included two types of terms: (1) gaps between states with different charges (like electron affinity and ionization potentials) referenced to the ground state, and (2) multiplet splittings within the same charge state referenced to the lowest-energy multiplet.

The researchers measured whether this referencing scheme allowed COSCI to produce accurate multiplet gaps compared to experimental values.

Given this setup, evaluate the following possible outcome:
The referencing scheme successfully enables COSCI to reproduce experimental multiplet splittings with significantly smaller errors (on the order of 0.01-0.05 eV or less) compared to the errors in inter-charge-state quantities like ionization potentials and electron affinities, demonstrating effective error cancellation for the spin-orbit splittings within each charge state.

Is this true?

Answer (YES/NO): NO